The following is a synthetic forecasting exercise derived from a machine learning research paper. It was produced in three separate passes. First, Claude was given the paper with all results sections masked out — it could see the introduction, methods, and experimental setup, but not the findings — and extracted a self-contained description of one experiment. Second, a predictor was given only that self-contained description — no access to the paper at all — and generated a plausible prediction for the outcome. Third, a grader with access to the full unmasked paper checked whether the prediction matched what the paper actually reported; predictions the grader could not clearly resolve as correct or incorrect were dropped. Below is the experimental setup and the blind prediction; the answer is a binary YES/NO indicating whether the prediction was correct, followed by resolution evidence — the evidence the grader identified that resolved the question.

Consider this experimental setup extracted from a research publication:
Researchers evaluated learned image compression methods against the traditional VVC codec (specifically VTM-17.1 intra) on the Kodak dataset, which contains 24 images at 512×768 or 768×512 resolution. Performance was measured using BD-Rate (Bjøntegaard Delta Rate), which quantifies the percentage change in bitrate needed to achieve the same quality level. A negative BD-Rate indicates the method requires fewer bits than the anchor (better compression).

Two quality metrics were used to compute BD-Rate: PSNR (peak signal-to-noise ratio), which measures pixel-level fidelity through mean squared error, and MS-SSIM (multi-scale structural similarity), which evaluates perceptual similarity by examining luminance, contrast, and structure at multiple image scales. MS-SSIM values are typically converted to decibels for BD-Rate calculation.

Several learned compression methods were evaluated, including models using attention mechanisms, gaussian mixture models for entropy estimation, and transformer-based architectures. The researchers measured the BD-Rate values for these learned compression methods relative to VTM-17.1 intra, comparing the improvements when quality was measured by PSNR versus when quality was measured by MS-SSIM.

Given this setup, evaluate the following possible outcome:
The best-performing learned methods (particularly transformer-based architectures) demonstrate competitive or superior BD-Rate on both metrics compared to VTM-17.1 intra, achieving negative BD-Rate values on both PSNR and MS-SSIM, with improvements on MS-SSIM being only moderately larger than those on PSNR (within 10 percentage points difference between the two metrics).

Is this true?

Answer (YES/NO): NO